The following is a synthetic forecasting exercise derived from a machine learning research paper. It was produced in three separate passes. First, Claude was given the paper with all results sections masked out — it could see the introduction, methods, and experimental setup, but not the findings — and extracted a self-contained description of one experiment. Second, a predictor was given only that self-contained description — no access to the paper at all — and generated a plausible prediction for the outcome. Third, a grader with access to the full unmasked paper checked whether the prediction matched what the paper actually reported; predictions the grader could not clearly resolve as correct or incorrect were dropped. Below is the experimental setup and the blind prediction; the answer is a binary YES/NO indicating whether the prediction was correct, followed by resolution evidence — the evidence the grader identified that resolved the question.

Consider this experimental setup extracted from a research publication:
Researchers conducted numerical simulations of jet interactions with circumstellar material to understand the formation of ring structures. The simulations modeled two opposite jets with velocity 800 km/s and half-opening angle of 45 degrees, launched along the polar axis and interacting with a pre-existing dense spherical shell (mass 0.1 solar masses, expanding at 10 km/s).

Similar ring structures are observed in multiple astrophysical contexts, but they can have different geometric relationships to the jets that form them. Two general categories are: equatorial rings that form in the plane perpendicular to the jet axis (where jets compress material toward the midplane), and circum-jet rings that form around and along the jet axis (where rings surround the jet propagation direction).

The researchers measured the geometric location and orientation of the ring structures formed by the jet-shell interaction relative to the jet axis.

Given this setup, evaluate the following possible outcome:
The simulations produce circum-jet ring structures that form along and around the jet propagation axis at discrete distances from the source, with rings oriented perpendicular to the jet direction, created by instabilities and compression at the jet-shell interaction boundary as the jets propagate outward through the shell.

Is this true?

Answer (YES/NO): YES